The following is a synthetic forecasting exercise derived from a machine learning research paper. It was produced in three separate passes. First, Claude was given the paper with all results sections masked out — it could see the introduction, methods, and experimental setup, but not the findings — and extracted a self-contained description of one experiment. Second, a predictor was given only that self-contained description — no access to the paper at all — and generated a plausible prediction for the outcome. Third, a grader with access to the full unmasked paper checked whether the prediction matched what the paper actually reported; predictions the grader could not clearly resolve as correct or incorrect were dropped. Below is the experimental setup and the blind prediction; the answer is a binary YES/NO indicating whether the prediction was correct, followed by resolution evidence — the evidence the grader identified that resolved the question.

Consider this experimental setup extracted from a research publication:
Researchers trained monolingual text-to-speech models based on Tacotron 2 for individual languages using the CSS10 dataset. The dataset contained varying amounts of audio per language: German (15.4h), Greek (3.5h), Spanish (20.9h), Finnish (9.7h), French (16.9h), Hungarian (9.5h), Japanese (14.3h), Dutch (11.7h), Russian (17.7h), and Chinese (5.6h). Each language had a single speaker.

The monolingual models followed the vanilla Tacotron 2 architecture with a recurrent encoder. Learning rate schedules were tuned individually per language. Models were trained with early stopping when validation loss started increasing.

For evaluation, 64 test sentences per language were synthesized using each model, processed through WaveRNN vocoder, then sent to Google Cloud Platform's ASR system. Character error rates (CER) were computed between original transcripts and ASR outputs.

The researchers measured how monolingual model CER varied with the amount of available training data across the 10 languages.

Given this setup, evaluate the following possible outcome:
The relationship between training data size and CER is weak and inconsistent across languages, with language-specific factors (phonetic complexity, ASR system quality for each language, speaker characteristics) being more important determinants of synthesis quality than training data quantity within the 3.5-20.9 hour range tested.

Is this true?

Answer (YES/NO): YES